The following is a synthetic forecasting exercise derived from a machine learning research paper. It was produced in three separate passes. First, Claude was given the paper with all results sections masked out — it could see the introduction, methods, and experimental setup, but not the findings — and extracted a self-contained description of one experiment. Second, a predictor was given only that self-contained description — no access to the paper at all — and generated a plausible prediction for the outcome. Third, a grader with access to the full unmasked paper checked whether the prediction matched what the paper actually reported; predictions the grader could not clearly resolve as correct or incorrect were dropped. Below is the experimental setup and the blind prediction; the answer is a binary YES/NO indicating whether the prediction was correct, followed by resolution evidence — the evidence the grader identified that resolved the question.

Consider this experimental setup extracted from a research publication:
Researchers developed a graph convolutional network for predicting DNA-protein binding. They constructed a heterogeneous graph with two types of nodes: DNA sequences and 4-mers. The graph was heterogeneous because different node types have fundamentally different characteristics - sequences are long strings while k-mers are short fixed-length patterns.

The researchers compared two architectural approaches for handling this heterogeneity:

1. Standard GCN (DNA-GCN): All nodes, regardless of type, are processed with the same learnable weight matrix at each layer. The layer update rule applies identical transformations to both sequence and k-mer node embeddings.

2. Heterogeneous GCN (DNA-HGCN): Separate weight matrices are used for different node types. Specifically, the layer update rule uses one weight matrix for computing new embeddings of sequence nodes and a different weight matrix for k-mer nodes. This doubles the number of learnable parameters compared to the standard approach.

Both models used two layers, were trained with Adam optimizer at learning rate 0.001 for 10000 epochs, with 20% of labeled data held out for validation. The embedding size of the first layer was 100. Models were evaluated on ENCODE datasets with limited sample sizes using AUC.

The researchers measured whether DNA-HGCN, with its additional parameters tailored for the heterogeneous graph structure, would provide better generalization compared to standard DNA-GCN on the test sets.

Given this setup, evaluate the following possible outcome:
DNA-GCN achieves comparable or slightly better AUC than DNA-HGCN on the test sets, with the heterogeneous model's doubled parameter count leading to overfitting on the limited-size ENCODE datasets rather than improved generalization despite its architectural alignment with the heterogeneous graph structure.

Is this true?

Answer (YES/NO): NO